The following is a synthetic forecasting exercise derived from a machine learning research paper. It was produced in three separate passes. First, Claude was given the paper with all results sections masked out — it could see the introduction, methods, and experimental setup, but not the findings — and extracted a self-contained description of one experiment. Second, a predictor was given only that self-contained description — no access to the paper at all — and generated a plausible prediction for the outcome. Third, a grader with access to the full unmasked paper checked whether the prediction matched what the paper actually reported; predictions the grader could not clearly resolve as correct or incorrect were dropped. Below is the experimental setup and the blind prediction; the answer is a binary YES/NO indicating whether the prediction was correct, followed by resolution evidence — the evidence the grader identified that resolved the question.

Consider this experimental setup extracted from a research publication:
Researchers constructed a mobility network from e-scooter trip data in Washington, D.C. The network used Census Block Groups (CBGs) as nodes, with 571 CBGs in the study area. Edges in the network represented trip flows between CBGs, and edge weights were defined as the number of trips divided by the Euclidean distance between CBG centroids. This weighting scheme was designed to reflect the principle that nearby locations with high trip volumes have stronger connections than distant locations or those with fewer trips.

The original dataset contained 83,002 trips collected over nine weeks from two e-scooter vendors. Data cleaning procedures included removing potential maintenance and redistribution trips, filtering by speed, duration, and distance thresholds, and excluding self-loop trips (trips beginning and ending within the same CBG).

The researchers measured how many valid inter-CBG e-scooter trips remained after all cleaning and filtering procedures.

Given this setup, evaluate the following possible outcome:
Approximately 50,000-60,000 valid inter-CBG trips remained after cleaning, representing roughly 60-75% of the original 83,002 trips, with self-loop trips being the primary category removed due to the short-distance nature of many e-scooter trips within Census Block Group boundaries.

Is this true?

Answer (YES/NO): NO